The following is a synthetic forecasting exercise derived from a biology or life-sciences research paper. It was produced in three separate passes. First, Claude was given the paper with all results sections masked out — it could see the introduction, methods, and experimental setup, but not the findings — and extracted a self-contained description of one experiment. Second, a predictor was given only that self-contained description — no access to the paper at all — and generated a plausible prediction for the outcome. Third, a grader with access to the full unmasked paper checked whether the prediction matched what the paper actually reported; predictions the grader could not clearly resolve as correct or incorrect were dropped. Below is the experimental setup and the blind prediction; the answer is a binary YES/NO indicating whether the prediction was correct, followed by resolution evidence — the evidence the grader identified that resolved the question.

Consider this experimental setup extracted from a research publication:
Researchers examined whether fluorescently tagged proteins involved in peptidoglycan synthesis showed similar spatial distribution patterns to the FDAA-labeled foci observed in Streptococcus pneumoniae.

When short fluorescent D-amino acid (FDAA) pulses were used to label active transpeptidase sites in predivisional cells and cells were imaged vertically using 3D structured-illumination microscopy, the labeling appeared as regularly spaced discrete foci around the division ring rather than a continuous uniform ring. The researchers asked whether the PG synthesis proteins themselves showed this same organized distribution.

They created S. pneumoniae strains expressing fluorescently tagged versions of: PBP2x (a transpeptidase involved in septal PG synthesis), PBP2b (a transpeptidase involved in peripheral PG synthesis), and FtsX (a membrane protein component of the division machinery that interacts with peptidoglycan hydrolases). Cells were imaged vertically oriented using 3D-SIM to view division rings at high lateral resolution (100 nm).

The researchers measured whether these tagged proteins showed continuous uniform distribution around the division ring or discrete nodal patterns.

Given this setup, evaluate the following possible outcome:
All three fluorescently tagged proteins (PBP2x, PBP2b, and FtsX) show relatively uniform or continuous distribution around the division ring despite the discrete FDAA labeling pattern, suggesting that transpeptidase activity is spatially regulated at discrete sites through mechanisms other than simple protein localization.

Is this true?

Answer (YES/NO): NO